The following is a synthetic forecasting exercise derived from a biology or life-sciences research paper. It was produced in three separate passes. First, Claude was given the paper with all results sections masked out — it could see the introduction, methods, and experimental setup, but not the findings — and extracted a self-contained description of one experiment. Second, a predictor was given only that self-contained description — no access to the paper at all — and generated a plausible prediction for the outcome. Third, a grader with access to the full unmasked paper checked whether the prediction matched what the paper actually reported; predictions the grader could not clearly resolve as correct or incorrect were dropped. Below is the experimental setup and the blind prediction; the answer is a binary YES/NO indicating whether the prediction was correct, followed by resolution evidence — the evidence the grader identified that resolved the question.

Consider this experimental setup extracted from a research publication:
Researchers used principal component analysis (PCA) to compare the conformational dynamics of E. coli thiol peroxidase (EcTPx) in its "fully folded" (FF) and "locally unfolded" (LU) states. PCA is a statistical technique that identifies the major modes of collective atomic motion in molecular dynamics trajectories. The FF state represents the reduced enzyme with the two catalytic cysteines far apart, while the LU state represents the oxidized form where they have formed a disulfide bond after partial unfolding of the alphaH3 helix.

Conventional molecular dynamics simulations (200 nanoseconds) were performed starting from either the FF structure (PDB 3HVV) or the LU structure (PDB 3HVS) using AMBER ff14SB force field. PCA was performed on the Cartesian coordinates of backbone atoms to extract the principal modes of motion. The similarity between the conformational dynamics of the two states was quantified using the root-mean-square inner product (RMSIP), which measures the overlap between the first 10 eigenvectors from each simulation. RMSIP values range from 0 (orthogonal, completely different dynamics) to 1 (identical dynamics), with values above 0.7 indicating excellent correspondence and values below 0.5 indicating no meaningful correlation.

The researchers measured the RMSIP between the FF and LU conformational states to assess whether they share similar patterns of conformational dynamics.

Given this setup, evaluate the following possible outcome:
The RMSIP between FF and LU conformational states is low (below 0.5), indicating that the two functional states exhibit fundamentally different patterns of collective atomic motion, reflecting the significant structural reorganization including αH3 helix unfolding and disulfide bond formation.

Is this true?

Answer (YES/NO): YES